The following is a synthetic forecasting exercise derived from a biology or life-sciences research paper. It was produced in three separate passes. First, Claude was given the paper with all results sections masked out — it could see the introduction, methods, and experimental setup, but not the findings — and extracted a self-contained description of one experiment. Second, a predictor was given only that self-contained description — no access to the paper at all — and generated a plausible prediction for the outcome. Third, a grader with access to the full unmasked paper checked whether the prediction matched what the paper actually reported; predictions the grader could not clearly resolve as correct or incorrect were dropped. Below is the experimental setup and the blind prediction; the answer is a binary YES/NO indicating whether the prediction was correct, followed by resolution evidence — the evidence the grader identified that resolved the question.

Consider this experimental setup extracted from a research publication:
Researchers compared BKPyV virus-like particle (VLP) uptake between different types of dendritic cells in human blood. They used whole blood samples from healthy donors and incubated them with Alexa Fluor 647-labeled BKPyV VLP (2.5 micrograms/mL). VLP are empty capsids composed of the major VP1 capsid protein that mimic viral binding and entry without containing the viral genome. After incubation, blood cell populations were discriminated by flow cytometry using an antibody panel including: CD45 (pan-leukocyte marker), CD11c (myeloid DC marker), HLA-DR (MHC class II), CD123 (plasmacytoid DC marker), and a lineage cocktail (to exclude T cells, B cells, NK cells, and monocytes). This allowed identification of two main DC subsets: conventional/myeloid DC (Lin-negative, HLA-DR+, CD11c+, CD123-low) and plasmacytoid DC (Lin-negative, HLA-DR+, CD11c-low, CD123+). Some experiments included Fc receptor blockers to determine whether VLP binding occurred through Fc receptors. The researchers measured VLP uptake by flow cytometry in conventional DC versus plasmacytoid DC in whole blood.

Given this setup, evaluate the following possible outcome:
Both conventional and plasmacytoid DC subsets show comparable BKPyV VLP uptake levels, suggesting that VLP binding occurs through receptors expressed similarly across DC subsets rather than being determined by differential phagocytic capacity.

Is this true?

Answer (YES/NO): NO